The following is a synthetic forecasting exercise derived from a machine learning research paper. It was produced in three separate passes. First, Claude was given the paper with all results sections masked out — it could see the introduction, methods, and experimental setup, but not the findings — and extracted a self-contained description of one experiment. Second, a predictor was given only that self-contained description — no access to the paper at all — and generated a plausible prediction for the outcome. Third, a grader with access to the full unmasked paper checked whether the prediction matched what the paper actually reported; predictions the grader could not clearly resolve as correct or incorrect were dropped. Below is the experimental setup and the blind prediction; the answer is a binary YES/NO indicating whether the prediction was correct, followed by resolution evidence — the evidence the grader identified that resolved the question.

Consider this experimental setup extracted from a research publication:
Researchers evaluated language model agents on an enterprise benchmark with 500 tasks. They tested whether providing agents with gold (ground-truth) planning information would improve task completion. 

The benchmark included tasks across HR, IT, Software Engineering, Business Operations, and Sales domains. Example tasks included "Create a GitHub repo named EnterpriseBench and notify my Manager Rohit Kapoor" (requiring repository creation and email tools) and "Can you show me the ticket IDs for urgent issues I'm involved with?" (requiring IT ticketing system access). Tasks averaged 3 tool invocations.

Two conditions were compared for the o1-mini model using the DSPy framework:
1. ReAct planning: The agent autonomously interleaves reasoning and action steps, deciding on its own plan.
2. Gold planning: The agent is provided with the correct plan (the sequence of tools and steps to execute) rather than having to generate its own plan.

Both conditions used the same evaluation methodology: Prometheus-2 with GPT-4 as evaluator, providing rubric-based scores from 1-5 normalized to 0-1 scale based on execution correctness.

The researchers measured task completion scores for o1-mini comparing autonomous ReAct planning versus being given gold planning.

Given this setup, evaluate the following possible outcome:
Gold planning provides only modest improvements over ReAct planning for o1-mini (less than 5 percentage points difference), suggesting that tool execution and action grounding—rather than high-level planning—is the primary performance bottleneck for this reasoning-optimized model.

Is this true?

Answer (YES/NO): NO